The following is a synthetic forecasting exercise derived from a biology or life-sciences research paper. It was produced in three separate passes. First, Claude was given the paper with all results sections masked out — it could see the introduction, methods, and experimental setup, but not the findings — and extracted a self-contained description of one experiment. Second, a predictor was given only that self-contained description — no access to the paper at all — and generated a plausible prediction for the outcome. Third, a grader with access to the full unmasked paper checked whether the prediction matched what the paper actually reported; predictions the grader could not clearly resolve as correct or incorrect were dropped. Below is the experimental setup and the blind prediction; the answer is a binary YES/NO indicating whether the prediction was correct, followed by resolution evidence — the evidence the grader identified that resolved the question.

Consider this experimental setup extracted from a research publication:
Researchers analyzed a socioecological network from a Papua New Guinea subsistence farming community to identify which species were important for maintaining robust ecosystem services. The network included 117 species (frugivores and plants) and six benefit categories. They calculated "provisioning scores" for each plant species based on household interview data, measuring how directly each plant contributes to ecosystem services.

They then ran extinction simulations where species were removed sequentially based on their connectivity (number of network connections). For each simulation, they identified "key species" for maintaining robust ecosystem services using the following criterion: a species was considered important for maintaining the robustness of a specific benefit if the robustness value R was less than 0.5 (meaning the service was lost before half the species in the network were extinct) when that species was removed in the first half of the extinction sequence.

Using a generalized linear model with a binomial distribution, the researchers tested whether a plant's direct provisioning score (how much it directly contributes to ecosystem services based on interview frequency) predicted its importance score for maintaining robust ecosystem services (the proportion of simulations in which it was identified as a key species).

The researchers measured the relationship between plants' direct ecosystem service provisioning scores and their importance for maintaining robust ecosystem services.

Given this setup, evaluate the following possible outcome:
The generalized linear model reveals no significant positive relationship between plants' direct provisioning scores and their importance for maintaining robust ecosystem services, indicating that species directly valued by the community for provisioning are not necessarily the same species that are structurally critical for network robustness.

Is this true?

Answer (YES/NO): YES